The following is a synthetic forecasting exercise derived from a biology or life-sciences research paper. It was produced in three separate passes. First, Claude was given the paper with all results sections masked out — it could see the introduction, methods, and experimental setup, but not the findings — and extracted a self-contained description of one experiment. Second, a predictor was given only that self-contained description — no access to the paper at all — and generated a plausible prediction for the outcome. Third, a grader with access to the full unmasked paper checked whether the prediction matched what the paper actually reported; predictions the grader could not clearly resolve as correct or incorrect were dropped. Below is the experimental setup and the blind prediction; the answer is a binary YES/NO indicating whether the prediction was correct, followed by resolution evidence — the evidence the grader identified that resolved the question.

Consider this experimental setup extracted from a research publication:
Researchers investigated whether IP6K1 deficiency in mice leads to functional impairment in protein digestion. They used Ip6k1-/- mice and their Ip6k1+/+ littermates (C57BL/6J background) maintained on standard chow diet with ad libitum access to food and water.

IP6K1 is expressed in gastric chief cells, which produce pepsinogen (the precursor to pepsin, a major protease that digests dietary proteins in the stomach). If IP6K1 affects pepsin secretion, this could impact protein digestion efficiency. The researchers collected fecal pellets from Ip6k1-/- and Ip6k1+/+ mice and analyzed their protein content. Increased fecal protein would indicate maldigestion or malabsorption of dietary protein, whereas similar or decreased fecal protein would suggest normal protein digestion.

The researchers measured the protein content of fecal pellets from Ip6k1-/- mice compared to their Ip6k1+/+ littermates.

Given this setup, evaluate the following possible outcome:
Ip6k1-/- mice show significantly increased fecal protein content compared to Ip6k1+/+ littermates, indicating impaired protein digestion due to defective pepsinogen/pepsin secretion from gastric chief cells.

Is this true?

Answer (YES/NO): YES